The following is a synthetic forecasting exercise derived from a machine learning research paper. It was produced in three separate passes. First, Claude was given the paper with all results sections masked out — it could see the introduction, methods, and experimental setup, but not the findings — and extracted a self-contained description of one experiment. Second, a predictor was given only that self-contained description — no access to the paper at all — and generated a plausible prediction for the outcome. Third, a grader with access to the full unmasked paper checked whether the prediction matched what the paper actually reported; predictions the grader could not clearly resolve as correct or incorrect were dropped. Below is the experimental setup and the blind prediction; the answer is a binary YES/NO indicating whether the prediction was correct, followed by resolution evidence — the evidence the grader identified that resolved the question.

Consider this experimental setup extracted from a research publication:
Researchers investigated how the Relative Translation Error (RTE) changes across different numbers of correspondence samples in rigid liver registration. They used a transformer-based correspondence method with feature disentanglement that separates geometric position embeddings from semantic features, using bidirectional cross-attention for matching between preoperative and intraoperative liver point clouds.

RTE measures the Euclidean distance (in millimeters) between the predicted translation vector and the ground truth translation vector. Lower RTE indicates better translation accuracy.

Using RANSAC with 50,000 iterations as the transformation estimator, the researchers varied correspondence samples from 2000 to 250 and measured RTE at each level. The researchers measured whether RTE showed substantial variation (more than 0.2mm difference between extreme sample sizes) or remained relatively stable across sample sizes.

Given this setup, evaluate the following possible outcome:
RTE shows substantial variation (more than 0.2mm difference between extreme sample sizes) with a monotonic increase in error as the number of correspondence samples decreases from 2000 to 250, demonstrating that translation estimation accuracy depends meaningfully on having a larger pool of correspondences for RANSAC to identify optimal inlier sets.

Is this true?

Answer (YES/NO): NO